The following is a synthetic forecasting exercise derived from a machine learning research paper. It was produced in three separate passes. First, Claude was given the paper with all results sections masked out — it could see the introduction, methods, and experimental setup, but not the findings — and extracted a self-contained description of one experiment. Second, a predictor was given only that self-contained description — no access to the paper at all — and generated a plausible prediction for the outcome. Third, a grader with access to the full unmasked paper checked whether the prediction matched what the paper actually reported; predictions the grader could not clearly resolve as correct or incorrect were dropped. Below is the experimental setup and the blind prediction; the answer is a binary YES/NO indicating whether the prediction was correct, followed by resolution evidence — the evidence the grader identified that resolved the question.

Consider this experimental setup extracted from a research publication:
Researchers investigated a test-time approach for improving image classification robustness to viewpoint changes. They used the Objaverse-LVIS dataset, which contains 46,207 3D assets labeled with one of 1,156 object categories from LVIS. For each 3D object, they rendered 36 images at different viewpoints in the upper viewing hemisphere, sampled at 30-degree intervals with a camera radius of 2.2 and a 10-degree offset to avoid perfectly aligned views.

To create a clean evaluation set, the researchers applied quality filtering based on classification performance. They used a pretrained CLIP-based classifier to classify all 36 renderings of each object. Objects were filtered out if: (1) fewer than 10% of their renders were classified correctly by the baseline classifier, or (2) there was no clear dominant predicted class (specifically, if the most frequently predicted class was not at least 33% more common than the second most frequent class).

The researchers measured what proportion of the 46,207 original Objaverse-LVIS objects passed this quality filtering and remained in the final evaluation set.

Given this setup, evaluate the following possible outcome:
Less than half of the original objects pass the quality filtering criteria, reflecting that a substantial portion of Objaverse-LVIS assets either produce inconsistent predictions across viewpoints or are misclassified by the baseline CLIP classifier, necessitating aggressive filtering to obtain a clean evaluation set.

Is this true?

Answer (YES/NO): YES